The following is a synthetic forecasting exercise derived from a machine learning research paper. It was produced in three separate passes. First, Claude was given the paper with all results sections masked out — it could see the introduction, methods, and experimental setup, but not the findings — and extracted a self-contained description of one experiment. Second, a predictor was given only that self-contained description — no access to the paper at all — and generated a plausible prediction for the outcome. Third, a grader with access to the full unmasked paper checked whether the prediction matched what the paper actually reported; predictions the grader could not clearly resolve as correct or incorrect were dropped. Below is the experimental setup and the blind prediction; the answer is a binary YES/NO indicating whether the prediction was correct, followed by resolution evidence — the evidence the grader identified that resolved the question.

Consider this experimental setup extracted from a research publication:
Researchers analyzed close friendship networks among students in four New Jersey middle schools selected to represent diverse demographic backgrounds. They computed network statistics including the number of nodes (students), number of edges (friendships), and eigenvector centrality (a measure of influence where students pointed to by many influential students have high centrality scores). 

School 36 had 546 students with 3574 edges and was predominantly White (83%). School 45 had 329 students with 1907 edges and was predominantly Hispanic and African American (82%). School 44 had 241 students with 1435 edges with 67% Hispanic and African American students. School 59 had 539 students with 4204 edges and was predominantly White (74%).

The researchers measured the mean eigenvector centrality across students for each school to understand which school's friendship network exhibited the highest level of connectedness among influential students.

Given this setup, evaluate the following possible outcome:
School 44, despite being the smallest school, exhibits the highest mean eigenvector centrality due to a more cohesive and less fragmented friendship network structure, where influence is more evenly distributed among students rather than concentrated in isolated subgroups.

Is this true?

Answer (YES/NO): NO